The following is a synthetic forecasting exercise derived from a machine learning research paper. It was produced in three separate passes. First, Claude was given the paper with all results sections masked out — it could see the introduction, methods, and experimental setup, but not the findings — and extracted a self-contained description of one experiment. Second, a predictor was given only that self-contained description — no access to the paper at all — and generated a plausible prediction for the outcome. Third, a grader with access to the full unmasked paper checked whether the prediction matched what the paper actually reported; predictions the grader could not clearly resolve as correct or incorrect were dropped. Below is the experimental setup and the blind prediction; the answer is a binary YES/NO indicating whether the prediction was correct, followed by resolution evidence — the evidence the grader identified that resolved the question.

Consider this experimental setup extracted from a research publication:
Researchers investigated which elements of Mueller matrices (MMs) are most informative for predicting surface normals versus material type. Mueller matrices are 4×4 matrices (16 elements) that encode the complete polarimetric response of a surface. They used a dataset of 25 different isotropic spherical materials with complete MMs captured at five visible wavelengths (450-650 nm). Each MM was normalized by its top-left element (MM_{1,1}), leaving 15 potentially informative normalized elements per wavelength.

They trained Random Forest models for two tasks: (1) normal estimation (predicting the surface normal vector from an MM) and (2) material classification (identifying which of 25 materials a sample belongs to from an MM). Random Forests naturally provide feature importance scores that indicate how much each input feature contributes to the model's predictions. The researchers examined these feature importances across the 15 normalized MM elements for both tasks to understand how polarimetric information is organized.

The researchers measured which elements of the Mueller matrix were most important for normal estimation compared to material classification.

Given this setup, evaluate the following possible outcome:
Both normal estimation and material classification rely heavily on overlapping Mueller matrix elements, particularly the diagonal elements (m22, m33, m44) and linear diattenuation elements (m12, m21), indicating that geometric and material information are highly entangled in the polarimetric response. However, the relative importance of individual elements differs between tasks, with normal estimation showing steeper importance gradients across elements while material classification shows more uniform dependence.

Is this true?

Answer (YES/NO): NO